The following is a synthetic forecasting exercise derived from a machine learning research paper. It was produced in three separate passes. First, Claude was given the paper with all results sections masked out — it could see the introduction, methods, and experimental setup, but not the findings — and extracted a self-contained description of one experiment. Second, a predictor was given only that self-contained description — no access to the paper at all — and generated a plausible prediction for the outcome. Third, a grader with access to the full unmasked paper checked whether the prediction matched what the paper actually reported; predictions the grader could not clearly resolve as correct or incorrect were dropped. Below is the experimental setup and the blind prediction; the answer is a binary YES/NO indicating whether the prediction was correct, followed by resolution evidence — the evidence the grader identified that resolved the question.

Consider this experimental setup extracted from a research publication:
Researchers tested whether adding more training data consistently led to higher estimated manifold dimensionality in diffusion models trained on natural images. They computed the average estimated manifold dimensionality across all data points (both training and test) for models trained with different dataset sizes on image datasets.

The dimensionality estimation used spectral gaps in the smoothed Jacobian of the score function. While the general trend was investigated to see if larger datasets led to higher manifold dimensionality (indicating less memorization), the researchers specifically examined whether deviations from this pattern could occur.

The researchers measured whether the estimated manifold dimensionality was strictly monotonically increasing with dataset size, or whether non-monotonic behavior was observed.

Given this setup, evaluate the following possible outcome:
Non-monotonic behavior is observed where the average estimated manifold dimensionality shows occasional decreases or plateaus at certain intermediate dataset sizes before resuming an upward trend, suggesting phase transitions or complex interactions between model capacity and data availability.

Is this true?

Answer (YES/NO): YES